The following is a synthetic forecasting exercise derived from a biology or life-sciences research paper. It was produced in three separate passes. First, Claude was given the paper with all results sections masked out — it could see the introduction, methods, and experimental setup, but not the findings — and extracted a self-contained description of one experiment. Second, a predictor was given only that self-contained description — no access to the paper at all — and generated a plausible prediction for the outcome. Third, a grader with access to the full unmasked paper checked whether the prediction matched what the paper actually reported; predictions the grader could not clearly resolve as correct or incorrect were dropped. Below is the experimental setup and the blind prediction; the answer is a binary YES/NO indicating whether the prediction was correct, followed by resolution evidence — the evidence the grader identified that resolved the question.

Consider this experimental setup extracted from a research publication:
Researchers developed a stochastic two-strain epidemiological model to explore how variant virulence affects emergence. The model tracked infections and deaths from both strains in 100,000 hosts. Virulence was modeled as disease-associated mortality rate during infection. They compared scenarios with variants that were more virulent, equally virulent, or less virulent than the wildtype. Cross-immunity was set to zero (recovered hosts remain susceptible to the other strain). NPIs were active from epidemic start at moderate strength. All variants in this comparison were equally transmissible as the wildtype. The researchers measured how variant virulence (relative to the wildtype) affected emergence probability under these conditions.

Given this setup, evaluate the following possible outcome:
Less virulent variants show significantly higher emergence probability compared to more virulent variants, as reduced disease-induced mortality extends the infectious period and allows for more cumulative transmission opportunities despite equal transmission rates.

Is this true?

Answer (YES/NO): NO